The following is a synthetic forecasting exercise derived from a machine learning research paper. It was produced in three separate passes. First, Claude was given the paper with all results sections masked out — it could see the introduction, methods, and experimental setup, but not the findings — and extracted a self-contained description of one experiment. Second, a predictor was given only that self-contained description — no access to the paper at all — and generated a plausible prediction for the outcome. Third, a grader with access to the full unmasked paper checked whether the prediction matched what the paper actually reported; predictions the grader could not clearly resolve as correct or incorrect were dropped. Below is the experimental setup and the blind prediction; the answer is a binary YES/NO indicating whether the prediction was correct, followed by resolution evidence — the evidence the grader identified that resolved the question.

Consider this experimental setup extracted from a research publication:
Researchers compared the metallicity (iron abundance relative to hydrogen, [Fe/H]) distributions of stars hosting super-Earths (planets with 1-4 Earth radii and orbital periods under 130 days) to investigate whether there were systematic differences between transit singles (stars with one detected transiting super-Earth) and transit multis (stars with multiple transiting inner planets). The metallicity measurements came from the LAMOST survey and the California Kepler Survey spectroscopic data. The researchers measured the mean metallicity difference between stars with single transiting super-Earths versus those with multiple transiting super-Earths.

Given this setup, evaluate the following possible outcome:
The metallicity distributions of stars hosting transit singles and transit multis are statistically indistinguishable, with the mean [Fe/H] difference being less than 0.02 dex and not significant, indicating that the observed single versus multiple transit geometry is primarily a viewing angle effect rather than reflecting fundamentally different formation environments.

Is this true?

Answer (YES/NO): NO